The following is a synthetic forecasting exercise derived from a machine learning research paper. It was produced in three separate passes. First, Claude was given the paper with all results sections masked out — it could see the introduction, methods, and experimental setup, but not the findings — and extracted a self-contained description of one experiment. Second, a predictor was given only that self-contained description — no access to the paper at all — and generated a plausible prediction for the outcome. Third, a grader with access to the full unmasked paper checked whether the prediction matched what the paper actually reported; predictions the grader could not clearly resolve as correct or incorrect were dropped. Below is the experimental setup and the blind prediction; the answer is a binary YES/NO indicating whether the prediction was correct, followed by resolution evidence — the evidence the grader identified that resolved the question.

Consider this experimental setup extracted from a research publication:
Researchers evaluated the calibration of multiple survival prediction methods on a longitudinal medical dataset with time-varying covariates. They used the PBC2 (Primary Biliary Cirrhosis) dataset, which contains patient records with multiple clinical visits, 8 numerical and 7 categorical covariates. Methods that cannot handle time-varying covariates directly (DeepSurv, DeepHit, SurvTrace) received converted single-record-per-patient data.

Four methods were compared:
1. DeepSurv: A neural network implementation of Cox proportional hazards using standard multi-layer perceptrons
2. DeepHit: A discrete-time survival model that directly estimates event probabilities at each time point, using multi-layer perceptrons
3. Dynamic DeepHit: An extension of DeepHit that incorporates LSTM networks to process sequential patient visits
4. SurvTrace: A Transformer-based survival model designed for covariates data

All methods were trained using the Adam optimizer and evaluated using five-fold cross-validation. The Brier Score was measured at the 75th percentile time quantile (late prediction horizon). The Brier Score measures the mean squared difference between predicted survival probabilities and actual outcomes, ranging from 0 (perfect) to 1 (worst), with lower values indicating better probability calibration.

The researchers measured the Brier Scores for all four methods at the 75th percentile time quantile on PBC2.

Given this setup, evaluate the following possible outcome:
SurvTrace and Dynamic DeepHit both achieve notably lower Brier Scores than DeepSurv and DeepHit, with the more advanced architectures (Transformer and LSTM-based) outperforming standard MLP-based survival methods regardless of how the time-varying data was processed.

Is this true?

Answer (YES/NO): YES